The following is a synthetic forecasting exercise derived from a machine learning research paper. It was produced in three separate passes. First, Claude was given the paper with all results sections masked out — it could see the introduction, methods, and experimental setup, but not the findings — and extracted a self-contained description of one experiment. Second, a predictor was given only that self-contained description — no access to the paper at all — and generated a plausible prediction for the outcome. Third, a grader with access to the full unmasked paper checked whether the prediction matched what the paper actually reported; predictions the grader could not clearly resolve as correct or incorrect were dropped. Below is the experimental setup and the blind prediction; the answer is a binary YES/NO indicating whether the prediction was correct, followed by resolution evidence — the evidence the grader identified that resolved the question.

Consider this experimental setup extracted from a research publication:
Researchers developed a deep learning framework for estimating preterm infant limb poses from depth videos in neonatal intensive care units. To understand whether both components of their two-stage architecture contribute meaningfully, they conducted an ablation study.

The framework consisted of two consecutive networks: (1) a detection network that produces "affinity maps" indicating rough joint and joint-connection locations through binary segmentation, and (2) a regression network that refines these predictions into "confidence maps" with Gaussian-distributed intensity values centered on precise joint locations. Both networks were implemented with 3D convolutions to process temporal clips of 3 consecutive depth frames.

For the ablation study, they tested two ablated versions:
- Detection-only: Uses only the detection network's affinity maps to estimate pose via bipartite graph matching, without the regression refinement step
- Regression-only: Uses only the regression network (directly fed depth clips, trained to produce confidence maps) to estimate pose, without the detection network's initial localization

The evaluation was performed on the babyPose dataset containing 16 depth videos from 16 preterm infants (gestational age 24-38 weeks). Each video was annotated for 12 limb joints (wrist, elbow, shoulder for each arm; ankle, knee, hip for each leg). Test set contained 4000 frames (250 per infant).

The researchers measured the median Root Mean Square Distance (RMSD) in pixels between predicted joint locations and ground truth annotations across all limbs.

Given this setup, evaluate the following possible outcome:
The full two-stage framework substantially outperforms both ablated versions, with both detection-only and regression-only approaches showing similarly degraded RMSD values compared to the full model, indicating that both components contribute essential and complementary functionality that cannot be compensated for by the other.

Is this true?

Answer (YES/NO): NO